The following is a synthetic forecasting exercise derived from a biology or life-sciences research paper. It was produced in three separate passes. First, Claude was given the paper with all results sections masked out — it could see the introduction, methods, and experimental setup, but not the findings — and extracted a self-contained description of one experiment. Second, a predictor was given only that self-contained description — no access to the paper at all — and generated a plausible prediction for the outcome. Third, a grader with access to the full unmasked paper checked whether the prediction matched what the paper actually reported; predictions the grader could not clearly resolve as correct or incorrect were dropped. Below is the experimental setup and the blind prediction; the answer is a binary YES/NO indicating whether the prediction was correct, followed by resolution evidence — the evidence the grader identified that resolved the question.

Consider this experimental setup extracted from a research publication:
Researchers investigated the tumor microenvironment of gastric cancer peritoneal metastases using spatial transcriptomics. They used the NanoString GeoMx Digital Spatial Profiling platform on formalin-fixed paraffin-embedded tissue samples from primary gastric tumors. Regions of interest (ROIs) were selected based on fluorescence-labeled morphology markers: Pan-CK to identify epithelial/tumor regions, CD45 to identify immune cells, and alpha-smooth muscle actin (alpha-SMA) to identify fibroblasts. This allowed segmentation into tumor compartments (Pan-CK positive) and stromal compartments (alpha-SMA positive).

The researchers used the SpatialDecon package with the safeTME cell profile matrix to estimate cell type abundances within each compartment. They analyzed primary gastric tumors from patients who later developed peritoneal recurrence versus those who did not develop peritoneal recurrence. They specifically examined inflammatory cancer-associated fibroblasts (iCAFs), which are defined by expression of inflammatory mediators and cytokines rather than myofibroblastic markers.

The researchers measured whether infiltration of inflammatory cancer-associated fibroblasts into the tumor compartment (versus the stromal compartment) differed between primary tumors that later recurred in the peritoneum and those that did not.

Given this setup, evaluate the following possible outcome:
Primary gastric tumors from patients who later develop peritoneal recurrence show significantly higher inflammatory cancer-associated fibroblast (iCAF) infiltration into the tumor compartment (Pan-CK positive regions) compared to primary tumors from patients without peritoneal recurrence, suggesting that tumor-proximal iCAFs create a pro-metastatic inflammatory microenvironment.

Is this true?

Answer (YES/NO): YES